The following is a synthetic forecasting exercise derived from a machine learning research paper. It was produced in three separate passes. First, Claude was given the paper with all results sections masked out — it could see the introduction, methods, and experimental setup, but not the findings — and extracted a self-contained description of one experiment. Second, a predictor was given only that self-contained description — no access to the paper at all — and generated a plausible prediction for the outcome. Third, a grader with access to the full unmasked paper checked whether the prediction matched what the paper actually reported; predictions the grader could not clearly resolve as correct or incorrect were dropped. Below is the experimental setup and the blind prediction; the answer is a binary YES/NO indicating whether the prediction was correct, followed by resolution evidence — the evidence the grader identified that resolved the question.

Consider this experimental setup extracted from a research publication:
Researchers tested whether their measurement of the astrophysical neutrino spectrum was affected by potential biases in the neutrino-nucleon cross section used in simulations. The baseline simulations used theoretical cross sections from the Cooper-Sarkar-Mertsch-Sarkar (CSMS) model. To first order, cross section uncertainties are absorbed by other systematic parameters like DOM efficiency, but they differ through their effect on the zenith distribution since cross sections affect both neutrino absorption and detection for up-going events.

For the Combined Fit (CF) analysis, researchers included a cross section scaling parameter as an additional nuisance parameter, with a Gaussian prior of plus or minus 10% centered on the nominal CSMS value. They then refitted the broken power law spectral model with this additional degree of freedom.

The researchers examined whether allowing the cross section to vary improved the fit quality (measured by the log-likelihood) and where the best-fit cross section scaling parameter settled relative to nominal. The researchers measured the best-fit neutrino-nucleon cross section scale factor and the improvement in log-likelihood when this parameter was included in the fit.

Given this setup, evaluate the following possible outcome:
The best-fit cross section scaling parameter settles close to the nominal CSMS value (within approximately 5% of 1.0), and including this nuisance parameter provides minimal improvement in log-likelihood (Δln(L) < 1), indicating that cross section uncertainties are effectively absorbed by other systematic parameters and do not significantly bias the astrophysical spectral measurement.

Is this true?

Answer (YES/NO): NO